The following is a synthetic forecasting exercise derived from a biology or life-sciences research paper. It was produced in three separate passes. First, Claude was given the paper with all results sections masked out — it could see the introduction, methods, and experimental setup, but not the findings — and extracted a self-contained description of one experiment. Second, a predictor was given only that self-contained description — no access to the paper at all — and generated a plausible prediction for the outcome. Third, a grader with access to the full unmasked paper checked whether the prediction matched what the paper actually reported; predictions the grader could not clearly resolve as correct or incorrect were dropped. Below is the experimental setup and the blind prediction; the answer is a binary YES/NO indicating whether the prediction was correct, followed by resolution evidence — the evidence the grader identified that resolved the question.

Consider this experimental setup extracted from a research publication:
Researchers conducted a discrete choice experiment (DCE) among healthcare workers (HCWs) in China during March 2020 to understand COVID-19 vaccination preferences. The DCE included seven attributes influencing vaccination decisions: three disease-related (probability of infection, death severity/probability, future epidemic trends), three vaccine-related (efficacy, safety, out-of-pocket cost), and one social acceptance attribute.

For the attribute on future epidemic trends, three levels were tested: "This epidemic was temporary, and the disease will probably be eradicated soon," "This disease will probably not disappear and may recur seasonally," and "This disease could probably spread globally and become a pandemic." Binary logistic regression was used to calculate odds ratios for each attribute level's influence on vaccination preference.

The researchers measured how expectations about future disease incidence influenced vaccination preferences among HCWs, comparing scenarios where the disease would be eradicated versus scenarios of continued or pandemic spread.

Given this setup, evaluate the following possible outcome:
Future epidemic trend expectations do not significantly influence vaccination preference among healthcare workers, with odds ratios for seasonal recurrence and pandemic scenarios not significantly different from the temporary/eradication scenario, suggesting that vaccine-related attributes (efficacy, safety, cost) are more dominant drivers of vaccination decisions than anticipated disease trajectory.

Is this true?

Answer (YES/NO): NO